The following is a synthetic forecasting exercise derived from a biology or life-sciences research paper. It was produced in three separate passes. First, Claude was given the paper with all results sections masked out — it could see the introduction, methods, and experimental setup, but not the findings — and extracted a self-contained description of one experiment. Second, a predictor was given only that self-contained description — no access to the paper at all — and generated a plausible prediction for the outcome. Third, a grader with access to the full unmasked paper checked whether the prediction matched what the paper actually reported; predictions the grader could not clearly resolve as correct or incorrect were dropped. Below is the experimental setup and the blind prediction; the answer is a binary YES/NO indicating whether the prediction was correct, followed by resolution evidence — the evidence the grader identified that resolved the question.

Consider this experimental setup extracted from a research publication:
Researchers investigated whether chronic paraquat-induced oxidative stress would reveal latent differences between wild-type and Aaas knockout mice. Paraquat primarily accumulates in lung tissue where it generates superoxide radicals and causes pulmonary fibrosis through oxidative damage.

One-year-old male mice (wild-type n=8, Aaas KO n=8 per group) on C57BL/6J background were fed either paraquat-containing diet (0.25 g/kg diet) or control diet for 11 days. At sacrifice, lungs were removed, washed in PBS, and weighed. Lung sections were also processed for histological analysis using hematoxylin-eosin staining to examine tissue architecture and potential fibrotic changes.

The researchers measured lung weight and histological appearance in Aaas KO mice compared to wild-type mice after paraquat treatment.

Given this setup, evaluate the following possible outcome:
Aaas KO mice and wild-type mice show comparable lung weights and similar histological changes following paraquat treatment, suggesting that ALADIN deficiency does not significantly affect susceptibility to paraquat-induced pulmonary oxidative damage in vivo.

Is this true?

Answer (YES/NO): YES